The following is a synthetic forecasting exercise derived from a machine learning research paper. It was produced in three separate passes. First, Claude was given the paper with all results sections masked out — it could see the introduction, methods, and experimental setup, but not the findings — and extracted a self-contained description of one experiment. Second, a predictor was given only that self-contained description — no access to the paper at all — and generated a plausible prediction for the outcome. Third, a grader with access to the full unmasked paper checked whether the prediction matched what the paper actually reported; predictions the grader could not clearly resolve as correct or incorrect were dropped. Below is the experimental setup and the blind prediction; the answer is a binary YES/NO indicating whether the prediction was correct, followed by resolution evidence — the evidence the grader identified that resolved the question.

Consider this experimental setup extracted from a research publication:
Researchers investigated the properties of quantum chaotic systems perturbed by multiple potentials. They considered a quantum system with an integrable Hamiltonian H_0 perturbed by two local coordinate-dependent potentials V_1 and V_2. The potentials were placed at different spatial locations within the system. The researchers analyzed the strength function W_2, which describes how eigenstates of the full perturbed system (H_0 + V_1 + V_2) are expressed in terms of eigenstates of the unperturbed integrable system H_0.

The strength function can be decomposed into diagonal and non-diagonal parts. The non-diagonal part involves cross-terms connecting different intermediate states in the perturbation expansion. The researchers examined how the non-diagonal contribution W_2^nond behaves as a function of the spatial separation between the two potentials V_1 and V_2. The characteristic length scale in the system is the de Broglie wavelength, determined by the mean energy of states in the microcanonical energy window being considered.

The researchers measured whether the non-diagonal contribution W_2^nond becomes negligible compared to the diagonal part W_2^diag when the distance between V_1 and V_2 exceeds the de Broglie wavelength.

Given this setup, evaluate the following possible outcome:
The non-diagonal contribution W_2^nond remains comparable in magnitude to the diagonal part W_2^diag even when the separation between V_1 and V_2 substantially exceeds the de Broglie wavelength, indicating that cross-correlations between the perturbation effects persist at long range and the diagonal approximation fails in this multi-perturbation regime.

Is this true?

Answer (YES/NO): NO